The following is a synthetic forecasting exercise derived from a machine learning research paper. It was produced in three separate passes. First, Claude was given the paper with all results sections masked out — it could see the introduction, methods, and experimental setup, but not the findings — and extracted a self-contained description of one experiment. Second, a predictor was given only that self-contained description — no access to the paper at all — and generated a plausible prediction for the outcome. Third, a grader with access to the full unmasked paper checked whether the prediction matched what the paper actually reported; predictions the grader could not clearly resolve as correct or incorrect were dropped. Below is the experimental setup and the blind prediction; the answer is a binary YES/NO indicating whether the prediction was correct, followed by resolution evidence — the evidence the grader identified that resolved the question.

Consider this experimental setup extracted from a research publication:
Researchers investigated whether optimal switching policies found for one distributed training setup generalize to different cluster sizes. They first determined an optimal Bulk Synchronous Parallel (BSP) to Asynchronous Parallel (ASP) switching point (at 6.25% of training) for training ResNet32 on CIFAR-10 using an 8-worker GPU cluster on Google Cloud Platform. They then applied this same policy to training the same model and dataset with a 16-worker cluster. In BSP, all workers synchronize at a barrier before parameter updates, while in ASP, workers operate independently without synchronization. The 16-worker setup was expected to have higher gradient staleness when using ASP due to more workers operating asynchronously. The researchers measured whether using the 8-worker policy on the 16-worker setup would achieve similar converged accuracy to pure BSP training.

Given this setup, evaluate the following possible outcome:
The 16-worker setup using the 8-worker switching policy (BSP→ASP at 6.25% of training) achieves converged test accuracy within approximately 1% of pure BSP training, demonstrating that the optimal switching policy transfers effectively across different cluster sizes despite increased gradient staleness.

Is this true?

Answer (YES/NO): NO